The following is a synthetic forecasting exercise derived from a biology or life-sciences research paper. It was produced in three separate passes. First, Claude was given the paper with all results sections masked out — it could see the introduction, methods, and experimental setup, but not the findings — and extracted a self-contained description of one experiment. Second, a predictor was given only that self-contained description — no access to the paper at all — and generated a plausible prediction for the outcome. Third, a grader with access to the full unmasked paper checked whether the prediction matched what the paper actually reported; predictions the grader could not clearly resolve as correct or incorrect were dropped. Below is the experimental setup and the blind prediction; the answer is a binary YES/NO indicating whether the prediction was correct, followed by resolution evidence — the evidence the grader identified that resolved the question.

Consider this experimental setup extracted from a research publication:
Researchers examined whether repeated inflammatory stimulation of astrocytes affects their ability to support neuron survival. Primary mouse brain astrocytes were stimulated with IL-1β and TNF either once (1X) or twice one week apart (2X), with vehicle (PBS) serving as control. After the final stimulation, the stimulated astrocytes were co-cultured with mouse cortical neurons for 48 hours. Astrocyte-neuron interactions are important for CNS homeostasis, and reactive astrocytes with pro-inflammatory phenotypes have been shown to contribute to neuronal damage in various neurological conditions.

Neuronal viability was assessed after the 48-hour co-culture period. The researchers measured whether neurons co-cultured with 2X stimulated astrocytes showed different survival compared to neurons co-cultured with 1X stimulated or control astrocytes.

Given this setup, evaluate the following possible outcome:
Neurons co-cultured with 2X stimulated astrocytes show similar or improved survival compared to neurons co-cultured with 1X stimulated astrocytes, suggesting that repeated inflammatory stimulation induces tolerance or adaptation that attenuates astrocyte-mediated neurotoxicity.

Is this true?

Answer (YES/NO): NO